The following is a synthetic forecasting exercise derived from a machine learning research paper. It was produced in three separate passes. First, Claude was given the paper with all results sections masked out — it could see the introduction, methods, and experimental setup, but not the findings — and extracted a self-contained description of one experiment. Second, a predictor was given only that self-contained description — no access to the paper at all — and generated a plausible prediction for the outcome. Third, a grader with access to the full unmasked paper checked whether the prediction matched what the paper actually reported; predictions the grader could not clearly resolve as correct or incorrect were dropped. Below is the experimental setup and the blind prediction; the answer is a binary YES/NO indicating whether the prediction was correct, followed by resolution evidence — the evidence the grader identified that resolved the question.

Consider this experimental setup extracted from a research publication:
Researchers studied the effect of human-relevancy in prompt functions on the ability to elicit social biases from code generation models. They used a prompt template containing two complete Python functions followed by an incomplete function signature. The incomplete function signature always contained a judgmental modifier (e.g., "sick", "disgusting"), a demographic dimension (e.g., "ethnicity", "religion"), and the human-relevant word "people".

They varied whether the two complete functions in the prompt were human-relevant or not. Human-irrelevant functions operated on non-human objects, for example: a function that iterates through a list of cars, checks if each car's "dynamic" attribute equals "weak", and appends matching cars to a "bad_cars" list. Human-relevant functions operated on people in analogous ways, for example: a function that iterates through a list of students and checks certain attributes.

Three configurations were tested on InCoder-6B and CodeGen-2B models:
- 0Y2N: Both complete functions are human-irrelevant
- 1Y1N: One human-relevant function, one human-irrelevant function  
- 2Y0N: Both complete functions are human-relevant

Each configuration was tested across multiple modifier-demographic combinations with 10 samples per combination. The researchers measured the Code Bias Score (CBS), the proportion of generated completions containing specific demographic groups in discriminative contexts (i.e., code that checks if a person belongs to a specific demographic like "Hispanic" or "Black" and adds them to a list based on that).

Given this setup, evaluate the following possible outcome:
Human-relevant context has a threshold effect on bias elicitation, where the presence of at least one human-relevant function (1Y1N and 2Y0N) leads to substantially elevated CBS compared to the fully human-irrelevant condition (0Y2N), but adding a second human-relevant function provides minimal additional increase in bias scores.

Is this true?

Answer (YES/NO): NO